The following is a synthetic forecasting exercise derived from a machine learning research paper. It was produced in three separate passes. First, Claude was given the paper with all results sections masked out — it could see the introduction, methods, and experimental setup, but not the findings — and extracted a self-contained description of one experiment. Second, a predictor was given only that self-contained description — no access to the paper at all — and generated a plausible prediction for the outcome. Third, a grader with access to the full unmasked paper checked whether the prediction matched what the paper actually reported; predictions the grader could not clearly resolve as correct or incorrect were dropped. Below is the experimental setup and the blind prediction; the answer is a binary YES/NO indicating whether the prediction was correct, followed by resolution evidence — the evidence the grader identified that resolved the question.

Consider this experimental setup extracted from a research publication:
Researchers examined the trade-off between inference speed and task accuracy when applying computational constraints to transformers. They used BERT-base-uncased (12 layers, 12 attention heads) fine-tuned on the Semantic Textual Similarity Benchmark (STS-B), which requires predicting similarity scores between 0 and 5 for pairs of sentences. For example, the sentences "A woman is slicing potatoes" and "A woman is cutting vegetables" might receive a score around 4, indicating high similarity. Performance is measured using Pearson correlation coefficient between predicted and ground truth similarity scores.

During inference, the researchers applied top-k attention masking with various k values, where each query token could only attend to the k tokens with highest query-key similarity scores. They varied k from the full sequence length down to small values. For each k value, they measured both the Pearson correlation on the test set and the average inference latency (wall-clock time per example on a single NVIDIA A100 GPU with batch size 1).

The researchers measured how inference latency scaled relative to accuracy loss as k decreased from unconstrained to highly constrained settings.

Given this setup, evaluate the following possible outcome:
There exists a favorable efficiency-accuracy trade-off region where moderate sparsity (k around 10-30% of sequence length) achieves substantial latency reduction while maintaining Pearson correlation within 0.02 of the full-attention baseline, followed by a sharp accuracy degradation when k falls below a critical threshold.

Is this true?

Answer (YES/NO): NO